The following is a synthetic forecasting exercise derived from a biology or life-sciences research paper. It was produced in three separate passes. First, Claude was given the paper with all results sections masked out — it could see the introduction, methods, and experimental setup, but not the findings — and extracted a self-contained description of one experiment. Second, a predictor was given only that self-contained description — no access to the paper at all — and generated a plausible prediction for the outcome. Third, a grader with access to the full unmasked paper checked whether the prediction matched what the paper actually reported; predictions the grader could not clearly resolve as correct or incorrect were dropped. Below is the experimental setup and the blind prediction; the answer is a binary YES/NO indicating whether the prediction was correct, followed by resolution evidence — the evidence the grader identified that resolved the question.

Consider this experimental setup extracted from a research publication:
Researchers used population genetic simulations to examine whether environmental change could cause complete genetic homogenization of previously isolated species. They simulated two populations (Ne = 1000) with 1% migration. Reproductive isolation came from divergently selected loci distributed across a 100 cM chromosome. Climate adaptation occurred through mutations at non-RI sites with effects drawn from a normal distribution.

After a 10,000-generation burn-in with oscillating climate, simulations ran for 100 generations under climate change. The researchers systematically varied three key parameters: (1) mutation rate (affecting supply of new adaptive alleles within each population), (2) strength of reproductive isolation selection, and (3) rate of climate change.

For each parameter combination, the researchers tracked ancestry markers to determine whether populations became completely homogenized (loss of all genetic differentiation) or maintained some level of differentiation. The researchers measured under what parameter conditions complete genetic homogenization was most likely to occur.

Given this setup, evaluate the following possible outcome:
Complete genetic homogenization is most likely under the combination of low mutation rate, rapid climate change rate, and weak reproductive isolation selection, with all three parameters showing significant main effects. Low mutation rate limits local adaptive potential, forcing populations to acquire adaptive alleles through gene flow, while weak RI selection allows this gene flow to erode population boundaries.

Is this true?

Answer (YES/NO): YES